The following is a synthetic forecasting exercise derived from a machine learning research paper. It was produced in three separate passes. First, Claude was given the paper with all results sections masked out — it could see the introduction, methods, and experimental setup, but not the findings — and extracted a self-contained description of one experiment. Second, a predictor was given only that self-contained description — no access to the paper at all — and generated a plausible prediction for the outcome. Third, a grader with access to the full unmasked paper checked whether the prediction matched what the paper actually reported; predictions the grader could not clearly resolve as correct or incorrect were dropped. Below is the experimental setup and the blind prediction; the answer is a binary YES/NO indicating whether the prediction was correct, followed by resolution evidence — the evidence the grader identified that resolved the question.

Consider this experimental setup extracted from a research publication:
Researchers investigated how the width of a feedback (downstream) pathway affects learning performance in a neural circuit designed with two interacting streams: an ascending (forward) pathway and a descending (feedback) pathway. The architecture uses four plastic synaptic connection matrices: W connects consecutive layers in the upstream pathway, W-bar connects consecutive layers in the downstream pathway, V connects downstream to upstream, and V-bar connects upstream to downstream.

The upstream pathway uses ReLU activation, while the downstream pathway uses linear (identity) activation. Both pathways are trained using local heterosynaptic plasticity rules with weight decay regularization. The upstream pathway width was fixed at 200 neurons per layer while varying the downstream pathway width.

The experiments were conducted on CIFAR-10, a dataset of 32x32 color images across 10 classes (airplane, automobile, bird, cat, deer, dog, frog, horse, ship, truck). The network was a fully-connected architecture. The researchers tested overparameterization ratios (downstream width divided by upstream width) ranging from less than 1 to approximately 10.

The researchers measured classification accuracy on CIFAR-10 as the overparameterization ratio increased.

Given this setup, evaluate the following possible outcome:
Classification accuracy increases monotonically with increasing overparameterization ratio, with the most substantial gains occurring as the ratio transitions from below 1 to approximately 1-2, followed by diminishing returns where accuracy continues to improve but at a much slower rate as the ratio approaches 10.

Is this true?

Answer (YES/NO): NO